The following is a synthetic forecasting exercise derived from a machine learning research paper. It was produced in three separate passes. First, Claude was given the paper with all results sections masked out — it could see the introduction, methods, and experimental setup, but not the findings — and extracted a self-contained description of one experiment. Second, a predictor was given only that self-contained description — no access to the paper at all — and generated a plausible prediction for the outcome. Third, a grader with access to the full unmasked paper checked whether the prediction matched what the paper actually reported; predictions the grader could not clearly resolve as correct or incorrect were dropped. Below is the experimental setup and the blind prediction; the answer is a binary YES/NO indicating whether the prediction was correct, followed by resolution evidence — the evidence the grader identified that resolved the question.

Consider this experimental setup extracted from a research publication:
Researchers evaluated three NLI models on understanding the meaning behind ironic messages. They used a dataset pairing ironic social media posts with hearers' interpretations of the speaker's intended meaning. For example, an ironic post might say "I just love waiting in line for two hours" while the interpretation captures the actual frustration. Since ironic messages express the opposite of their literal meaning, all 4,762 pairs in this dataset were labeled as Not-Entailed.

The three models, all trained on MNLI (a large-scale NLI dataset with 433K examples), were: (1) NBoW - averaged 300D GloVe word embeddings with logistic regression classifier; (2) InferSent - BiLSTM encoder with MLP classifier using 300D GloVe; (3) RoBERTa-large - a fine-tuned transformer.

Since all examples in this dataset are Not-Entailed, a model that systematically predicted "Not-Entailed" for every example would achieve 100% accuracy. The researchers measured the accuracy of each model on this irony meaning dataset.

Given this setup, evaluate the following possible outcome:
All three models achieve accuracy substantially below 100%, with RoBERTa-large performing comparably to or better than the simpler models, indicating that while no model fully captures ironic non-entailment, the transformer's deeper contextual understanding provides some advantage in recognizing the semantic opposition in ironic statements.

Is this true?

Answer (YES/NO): YES